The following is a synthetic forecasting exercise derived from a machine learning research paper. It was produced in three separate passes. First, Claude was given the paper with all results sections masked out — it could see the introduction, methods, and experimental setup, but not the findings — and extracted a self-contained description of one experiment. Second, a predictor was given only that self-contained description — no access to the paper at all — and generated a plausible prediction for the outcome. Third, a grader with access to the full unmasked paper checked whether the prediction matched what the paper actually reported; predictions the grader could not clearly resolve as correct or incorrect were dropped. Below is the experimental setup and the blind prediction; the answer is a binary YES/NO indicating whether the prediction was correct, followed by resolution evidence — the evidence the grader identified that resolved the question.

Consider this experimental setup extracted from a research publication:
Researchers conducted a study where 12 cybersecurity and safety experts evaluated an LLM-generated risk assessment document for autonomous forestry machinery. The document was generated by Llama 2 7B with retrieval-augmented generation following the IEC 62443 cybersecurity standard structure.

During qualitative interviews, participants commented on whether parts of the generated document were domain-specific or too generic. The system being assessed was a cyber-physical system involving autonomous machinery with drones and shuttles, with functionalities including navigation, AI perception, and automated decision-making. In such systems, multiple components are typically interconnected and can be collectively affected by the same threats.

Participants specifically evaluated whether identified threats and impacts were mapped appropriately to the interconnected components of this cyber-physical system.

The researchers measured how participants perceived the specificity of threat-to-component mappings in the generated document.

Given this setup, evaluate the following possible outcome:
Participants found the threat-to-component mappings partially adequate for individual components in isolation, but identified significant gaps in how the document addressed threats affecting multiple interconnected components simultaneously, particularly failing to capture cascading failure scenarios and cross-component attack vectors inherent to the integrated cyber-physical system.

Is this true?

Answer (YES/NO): NO